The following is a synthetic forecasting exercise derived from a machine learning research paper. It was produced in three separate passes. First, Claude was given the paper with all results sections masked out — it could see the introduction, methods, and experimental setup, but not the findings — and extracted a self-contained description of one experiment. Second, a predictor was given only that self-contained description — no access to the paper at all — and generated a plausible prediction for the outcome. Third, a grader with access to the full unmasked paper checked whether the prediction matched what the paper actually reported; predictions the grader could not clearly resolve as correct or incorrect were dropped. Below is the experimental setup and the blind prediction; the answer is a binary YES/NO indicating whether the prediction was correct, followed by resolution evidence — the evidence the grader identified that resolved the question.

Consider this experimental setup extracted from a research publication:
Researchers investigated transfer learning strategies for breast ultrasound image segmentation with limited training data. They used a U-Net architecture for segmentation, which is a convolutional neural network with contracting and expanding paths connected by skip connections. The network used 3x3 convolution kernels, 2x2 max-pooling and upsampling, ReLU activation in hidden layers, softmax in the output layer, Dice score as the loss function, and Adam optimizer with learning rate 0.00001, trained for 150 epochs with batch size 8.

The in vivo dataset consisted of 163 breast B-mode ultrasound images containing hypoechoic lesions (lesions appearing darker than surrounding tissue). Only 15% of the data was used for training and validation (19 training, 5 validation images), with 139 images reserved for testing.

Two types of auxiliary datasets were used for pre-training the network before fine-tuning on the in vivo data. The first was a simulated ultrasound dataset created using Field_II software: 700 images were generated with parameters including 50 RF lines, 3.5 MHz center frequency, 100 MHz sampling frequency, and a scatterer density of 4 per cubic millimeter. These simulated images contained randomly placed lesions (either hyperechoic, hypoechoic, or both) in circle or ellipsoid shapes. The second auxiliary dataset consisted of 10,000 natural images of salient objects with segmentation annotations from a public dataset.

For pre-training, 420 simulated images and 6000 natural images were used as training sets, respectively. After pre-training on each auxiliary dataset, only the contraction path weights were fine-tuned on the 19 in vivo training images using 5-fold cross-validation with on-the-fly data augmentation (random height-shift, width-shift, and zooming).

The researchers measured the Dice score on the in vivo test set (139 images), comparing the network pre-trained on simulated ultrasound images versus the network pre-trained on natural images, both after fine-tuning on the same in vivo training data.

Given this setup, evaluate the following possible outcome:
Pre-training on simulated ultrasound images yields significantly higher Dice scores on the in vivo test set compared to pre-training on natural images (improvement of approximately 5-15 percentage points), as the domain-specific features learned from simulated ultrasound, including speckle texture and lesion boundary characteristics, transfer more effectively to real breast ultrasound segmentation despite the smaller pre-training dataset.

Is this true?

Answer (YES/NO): NO